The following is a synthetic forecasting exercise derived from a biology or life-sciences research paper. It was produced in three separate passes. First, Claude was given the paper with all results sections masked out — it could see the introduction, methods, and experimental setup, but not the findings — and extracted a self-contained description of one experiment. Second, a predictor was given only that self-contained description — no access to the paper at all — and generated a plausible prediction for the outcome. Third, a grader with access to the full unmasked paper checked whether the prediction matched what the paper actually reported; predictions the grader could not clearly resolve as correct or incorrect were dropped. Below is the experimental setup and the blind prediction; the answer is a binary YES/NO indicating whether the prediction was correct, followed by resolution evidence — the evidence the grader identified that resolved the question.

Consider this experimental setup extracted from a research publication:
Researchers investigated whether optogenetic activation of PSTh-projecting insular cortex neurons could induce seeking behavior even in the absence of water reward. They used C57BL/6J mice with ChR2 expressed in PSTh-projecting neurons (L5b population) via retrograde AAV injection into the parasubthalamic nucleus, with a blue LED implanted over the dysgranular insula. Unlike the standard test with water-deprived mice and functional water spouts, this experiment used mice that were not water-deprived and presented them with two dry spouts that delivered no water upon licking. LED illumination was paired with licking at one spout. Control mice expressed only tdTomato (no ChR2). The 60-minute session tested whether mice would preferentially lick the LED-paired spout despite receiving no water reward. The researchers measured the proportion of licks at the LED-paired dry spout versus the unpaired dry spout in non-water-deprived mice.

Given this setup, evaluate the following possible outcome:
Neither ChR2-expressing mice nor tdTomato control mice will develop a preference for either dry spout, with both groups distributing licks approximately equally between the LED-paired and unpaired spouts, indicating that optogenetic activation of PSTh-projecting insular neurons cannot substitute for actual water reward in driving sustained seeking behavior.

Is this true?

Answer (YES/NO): YES